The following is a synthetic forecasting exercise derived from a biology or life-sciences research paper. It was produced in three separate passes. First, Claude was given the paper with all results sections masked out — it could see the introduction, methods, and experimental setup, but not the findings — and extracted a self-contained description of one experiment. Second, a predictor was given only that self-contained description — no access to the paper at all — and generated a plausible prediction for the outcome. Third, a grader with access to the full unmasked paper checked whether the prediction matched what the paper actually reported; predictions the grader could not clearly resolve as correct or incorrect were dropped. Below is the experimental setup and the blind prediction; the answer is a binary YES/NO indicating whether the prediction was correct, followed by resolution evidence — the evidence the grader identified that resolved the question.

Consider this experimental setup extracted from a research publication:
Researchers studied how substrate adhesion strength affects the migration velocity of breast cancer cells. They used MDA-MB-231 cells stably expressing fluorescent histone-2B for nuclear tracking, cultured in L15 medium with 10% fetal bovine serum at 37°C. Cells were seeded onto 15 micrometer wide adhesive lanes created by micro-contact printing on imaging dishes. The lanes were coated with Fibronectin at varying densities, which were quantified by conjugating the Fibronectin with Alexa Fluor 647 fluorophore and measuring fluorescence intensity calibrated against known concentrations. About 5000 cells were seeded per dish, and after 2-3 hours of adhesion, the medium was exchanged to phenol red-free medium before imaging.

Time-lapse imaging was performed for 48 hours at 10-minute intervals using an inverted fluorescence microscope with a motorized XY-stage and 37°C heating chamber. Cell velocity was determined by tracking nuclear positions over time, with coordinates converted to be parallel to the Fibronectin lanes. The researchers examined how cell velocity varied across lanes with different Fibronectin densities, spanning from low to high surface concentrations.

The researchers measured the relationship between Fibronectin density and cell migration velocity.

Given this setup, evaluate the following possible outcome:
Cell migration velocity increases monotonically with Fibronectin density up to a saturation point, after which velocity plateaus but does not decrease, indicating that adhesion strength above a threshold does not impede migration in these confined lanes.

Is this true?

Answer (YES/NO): NO